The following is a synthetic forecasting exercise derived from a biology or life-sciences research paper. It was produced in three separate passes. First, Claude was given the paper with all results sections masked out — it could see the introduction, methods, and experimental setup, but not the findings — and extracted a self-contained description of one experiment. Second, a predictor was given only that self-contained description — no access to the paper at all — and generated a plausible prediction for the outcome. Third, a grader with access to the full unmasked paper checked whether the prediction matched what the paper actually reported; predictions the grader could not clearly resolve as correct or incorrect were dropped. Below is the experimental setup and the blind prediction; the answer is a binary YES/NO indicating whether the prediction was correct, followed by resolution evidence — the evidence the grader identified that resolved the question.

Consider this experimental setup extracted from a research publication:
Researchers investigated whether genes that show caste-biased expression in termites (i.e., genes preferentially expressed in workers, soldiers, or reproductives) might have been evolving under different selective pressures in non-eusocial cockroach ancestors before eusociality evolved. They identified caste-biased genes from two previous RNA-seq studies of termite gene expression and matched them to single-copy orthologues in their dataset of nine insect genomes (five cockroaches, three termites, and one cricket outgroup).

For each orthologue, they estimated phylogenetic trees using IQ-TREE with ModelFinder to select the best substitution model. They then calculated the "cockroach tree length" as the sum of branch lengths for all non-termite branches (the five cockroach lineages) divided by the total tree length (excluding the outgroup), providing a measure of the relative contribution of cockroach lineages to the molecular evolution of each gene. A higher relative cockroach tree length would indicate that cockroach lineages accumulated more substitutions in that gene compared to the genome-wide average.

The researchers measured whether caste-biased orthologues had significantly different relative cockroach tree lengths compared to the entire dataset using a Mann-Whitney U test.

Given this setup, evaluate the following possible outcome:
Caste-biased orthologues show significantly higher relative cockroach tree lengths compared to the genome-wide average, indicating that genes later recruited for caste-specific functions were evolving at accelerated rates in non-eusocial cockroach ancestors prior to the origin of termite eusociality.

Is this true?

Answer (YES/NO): NO